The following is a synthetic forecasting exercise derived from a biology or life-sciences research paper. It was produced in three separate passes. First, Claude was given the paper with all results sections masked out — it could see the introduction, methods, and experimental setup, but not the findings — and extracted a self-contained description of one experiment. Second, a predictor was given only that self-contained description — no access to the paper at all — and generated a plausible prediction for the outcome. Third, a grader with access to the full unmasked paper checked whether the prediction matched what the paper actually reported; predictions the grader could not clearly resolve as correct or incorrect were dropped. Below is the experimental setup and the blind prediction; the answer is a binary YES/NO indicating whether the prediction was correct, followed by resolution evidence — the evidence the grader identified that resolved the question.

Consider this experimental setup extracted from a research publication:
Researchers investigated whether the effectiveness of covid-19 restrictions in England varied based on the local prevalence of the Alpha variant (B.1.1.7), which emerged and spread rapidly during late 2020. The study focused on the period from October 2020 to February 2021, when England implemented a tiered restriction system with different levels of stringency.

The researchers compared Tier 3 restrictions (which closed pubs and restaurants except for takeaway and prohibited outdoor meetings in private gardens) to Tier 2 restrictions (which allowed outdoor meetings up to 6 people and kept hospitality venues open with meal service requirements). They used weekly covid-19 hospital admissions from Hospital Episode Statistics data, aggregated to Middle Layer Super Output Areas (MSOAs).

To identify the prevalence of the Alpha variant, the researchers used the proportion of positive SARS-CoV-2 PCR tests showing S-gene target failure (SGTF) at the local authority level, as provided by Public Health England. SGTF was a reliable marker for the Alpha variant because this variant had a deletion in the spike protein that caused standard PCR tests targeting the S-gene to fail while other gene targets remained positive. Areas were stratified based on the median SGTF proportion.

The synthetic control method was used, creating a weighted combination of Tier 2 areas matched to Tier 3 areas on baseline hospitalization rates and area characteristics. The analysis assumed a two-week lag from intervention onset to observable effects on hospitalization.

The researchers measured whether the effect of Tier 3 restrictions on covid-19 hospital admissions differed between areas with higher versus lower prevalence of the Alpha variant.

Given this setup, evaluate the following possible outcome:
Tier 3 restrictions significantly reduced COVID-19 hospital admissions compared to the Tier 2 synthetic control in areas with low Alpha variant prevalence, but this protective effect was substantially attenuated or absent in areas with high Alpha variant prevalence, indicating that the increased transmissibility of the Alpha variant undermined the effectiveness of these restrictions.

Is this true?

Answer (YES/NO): NO